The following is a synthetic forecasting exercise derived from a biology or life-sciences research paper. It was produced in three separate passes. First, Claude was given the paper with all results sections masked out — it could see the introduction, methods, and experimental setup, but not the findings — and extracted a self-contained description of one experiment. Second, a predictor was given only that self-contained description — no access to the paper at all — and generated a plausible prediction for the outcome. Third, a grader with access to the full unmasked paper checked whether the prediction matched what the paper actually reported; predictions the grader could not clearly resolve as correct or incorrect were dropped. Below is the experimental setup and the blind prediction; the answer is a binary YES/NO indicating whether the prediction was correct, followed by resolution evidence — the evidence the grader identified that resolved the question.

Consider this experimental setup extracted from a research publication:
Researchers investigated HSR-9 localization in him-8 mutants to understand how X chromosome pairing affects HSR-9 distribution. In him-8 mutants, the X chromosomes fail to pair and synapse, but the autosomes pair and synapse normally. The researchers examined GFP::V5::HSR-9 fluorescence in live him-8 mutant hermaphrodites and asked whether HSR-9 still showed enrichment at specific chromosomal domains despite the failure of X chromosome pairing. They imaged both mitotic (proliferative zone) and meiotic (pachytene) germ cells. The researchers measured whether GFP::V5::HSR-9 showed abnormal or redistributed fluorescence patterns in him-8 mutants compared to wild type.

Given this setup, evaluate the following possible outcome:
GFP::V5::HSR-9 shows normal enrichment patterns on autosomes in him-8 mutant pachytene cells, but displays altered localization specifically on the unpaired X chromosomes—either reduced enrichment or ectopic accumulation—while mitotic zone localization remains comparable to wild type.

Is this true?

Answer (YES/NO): NO